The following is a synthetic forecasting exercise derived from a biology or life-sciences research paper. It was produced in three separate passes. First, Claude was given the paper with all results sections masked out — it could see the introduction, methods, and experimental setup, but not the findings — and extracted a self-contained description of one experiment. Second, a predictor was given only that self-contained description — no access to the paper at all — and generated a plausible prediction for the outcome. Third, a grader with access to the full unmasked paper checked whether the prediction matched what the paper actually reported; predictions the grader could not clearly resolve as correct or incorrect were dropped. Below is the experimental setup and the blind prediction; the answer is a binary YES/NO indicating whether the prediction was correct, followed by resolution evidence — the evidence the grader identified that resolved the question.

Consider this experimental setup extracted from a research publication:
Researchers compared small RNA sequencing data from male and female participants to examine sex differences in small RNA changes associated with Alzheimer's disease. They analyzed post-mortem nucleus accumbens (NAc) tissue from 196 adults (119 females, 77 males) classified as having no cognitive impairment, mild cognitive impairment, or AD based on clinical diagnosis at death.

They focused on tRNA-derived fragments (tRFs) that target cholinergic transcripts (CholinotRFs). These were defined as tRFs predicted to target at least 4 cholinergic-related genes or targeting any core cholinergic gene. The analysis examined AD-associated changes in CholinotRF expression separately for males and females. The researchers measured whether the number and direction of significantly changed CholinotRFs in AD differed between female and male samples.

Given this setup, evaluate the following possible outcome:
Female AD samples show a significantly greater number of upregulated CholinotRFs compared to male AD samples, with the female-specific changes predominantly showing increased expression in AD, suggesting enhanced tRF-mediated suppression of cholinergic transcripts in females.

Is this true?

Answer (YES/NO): NO